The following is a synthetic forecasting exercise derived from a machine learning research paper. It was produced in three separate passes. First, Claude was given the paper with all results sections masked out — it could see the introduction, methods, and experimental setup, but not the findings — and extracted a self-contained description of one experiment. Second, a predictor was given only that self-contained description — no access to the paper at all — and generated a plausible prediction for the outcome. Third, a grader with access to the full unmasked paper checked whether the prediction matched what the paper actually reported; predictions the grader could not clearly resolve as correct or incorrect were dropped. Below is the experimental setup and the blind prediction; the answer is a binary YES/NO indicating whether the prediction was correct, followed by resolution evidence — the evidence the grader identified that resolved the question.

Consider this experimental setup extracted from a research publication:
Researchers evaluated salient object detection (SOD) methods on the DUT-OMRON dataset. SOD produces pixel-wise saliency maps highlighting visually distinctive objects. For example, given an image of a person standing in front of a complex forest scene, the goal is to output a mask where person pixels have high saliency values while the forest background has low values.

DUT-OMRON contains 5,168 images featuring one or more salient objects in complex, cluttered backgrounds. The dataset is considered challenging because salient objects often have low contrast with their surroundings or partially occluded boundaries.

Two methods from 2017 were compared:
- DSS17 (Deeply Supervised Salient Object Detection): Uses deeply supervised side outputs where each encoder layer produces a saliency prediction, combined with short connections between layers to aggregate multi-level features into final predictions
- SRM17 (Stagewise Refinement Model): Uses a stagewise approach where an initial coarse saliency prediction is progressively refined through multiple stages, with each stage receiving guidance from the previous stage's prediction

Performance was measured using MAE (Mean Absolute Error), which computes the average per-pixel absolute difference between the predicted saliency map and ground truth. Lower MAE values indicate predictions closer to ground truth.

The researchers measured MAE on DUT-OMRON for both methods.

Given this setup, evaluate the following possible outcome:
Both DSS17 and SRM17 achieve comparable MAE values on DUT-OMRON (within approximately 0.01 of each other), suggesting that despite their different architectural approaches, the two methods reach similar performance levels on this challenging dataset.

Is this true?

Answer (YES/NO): NO